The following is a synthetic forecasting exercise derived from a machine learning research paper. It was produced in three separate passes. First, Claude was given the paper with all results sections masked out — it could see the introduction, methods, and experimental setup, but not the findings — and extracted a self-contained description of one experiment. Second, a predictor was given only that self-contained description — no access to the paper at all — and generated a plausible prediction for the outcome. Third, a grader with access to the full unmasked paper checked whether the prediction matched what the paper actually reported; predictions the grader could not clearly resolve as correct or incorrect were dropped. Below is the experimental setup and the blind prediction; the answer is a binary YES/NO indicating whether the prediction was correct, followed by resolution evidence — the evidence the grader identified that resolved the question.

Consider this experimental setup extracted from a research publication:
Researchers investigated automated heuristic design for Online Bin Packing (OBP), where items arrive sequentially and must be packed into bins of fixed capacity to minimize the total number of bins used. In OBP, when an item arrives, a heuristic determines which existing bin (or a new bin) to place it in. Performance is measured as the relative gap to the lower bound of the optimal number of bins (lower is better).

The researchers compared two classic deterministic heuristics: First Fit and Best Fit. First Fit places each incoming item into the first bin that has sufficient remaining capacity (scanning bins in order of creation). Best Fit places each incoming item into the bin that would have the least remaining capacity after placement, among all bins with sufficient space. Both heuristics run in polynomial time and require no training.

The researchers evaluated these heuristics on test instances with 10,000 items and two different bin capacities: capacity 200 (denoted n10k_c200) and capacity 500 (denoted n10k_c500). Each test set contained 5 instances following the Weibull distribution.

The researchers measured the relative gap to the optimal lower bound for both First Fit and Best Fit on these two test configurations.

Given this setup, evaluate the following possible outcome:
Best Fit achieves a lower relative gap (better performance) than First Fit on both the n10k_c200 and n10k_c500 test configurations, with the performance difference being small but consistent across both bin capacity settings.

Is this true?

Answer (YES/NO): YES